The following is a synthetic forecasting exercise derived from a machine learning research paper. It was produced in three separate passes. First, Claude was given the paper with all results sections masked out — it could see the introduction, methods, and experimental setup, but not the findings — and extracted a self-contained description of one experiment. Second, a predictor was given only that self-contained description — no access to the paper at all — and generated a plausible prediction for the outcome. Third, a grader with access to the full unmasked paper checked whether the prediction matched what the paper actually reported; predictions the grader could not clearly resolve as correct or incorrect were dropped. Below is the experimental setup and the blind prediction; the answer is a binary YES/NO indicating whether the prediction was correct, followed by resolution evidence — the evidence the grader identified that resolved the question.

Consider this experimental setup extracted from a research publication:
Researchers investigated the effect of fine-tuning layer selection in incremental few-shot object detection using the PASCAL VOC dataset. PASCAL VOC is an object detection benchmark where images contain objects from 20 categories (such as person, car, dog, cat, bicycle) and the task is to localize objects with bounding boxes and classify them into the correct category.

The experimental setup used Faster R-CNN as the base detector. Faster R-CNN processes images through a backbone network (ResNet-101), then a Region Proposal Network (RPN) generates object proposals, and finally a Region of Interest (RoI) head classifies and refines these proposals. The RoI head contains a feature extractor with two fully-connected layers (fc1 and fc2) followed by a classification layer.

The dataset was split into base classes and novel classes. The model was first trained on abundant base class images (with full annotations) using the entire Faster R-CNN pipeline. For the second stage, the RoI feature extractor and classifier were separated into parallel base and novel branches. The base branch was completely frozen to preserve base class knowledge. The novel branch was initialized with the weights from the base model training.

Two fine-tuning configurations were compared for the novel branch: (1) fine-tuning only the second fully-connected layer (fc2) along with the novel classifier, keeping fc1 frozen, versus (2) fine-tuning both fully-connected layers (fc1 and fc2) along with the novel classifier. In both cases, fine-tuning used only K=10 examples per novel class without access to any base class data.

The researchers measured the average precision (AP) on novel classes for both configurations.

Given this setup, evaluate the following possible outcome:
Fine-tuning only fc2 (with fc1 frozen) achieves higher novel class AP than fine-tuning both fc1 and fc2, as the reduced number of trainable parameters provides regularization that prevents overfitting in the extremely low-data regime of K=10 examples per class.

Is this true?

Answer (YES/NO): YES